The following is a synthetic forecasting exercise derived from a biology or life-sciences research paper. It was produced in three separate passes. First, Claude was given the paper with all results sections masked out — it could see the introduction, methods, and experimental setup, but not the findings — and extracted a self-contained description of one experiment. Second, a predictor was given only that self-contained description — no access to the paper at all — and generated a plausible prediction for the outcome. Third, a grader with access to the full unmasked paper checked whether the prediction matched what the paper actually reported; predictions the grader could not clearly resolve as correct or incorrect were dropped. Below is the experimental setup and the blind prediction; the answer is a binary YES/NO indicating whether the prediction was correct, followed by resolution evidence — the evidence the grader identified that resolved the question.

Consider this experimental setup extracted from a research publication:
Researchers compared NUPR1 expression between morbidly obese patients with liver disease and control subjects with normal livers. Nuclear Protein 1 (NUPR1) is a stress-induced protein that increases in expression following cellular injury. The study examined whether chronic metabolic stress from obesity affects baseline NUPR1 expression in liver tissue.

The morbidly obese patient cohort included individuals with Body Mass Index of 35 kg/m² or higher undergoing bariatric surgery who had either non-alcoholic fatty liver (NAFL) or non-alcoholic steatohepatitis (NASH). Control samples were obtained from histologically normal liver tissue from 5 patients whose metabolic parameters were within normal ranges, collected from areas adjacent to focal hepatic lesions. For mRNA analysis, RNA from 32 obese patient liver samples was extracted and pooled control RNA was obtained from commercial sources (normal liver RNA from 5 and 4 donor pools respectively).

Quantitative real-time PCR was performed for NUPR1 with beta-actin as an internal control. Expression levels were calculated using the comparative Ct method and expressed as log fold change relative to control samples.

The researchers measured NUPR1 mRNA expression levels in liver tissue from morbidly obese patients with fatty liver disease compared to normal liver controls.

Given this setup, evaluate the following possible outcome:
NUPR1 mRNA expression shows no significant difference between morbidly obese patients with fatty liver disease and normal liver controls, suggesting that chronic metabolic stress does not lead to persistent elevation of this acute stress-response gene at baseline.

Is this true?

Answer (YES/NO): NO